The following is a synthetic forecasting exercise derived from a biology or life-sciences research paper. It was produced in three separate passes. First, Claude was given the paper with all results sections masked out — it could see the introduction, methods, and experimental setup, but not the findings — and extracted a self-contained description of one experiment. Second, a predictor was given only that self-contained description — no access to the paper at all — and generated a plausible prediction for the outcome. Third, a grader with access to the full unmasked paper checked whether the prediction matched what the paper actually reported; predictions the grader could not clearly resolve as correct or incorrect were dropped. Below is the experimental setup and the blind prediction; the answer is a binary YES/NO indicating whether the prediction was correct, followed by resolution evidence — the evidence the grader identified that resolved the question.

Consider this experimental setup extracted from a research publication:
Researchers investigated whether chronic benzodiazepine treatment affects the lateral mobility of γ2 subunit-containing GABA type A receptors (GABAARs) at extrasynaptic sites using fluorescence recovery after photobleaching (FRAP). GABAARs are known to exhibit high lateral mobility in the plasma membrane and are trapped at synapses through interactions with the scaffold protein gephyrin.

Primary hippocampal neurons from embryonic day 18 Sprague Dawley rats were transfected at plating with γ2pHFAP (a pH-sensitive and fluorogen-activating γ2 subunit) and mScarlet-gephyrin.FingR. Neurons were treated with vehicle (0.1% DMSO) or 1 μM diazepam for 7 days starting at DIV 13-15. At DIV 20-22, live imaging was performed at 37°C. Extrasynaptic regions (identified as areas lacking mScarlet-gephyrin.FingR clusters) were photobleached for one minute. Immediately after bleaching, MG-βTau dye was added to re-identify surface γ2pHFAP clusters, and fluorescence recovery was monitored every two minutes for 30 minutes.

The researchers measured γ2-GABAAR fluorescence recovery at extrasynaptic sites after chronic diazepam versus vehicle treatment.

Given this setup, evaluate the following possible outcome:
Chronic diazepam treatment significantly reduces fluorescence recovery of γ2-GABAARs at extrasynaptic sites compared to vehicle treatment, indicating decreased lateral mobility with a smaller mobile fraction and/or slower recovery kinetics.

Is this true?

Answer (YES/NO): YES